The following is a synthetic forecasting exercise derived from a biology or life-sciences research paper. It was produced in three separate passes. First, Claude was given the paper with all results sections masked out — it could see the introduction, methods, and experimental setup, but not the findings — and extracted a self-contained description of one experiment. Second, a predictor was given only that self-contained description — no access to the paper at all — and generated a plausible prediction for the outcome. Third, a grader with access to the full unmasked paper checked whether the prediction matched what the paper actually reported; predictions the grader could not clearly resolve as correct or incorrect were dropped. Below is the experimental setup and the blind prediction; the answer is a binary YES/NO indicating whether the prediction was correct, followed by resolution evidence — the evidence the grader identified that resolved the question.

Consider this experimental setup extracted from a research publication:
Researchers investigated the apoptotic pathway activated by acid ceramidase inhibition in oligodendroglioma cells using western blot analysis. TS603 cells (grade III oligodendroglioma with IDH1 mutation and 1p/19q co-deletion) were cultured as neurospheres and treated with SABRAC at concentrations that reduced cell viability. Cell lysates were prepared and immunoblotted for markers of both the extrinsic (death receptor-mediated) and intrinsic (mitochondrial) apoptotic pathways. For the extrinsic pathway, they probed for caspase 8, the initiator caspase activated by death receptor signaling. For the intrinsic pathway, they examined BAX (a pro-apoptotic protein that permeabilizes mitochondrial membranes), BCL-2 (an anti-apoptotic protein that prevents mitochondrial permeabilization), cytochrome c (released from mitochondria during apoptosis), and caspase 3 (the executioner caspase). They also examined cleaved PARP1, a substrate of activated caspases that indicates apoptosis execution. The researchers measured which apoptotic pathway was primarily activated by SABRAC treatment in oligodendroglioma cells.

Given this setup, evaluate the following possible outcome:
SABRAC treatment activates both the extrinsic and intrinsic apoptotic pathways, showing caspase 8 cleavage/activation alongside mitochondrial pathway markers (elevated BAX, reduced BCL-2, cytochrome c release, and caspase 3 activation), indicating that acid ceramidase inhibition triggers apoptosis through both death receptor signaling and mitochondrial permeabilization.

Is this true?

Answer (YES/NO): YES